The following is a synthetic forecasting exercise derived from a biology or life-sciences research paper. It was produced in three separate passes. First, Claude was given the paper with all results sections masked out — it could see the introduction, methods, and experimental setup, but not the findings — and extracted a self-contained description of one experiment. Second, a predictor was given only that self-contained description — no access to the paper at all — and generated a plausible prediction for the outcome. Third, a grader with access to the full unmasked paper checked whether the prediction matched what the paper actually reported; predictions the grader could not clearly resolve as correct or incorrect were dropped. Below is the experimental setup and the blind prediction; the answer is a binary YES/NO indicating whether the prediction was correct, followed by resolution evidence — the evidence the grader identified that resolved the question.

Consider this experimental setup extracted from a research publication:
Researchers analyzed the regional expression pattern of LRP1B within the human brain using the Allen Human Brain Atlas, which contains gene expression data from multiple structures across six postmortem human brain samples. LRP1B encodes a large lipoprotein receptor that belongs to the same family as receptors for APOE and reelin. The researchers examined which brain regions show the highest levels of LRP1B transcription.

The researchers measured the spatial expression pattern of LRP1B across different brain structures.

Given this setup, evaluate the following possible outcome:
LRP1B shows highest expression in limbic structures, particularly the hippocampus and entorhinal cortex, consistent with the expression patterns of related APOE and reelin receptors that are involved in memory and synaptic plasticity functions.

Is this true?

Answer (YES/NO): NO